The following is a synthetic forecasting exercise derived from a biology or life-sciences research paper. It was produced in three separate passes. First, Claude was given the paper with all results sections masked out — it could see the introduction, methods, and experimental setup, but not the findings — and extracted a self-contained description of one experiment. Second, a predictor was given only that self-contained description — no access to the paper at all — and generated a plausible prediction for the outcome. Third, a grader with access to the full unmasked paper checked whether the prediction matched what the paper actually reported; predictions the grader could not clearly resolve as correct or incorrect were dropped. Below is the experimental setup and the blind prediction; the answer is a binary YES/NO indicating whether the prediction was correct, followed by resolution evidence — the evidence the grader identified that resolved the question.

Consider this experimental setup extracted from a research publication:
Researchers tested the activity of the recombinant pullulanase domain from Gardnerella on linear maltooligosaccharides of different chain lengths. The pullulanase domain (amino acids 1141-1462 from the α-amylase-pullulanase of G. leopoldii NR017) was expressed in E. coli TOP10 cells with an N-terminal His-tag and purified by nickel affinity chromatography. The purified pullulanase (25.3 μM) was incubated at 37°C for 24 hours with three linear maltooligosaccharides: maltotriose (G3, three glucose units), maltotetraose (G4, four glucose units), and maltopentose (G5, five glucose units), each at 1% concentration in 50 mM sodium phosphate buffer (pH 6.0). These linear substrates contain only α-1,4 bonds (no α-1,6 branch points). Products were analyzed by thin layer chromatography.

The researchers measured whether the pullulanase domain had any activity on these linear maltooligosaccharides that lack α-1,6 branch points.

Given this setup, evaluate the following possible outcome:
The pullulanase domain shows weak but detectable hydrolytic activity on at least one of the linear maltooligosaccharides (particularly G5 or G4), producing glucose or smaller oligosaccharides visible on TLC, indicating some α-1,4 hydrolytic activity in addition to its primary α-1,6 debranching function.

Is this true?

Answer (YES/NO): YES